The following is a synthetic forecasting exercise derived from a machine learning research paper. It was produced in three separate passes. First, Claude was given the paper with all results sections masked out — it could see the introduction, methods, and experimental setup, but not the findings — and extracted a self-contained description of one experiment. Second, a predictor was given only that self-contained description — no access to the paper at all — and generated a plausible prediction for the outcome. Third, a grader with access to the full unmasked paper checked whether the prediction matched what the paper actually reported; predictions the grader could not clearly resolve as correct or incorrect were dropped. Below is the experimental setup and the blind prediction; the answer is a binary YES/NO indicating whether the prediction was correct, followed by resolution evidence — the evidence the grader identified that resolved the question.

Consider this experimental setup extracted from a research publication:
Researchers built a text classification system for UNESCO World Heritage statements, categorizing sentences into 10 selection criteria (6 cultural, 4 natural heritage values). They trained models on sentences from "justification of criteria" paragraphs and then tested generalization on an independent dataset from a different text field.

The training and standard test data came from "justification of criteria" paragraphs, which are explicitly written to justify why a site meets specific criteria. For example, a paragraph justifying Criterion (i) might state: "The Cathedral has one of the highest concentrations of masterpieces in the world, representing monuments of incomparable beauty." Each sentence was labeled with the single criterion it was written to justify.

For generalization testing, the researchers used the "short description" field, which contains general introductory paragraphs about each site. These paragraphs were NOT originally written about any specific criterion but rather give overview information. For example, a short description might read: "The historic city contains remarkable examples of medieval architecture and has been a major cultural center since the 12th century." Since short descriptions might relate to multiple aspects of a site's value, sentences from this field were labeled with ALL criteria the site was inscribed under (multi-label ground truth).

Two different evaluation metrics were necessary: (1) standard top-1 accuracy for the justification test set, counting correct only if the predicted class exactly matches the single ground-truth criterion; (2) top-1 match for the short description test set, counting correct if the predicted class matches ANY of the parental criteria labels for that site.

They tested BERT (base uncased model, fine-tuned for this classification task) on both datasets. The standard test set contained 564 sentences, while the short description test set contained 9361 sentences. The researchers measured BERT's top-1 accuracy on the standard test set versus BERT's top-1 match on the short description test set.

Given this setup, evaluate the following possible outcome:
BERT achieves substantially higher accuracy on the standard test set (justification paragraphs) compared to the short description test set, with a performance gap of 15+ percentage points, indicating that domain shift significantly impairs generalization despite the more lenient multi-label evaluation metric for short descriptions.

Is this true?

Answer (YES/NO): NO